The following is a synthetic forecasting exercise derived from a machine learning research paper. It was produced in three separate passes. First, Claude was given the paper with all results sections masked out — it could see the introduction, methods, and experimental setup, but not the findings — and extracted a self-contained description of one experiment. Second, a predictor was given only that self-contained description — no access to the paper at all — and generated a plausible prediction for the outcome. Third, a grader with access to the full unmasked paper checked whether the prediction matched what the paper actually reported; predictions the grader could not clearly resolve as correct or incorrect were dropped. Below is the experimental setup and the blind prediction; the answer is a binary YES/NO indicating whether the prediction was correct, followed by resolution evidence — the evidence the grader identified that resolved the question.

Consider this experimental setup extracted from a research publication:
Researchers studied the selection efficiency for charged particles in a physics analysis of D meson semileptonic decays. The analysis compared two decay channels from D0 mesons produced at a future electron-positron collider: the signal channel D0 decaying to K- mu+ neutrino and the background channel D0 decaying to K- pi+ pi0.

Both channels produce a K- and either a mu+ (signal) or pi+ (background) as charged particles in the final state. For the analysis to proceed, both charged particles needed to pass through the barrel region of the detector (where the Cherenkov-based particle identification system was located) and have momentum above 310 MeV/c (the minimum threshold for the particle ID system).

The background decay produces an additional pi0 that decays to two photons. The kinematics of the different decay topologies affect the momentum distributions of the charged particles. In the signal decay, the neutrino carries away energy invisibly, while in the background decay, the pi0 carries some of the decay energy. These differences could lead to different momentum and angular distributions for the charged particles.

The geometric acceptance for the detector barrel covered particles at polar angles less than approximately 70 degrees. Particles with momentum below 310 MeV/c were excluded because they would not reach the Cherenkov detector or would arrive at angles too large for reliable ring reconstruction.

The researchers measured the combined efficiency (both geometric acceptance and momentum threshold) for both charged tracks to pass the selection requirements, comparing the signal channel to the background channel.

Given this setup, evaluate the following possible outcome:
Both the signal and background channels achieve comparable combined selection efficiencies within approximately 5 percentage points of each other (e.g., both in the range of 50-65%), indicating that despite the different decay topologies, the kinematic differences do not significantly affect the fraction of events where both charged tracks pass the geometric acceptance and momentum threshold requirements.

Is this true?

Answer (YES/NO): NO